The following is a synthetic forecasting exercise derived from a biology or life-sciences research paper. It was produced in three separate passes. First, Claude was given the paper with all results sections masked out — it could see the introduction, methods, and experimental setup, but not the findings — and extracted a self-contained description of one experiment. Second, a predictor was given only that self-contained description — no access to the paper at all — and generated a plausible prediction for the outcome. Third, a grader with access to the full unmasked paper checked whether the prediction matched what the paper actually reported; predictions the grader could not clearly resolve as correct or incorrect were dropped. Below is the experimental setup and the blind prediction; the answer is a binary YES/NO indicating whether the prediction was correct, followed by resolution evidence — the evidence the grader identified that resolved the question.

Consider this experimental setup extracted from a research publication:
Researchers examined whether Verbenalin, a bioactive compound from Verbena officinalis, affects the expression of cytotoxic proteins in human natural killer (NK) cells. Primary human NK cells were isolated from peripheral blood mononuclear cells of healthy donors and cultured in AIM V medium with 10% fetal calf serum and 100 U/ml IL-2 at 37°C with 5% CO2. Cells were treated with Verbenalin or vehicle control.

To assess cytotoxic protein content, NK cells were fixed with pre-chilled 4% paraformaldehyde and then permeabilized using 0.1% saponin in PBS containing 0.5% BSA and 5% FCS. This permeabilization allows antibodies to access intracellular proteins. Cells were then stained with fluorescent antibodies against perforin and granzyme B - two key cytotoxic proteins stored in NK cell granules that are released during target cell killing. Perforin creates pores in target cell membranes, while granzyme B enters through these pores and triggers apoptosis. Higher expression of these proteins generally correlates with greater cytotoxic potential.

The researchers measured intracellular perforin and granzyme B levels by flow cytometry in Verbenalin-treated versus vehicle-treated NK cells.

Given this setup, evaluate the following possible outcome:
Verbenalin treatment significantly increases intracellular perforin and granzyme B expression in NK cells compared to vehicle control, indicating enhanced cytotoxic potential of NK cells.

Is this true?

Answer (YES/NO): NO